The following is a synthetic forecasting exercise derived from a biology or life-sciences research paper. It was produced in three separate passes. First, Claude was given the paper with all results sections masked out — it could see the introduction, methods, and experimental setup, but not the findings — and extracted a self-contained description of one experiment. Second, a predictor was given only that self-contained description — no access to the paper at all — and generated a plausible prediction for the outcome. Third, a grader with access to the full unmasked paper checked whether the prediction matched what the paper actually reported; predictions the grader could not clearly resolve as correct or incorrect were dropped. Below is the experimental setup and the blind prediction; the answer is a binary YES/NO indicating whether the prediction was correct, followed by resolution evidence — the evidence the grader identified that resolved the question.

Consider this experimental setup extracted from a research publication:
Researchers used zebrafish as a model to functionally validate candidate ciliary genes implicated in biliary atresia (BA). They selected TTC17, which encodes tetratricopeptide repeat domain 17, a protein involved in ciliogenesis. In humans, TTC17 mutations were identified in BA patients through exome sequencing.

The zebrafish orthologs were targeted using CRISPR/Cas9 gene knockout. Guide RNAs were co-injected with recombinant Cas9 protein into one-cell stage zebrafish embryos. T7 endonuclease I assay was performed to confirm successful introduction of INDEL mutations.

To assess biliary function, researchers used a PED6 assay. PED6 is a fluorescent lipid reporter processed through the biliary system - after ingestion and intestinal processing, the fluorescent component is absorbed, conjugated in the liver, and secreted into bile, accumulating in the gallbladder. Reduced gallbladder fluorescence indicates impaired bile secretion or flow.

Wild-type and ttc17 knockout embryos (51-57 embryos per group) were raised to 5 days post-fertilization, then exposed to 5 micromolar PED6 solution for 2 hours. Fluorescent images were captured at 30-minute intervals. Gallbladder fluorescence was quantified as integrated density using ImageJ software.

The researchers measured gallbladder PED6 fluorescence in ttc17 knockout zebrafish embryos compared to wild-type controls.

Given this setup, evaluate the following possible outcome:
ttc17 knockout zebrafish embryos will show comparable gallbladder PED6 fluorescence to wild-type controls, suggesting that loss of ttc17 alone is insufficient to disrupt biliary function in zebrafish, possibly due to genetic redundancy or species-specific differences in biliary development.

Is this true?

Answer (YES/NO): NO